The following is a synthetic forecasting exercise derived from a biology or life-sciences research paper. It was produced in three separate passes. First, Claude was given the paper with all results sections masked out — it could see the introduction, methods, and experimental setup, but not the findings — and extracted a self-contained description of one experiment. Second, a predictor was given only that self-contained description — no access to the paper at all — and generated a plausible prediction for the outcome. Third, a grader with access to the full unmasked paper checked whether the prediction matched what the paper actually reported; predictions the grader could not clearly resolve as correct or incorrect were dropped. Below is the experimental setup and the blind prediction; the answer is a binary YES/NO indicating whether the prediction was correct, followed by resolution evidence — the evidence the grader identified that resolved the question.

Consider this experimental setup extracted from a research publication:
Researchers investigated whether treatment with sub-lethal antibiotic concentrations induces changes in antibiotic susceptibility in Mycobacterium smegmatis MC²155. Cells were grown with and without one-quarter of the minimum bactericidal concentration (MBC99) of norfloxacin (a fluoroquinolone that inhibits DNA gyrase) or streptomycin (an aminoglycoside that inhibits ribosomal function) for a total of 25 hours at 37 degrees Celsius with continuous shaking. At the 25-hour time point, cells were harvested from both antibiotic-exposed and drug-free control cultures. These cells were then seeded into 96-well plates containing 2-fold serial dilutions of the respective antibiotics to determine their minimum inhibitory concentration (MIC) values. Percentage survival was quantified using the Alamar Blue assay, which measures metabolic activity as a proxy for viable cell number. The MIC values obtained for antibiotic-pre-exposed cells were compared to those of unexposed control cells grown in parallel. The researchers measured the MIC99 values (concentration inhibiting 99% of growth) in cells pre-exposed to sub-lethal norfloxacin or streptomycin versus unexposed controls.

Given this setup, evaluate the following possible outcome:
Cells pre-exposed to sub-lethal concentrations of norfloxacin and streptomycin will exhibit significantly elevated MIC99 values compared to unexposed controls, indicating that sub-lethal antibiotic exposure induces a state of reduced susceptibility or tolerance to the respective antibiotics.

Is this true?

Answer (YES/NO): NO